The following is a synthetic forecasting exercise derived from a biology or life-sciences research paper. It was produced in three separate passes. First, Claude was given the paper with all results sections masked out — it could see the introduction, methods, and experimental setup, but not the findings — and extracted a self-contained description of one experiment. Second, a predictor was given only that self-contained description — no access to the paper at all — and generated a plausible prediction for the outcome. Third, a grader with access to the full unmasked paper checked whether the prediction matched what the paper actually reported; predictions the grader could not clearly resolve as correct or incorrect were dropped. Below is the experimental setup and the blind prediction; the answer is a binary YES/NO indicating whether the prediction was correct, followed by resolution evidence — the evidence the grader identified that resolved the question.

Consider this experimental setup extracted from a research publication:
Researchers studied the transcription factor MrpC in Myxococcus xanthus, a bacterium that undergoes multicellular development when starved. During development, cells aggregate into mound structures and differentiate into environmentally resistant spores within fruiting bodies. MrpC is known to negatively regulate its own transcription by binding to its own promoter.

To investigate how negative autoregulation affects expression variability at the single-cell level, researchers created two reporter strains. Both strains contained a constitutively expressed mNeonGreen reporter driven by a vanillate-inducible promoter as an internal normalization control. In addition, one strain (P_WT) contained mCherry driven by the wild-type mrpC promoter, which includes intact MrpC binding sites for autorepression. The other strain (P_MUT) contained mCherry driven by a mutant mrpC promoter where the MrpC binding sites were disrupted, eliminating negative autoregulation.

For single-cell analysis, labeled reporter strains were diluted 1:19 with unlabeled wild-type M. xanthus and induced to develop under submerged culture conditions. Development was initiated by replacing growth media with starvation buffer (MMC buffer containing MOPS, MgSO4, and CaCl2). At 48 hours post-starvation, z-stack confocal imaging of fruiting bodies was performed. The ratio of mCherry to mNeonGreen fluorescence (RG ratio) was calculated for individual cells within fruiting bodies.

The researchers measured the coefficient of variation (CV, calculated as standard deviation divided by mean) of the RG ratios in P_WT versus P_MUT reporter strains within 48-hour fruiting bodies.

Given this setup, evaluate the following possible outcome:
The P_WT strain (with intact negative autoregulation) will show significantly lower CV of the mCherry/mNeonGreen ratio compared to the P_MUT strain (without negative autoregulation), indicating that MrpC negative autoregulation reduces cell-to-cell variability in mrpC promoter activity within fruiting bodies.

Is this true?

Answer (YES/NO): YES